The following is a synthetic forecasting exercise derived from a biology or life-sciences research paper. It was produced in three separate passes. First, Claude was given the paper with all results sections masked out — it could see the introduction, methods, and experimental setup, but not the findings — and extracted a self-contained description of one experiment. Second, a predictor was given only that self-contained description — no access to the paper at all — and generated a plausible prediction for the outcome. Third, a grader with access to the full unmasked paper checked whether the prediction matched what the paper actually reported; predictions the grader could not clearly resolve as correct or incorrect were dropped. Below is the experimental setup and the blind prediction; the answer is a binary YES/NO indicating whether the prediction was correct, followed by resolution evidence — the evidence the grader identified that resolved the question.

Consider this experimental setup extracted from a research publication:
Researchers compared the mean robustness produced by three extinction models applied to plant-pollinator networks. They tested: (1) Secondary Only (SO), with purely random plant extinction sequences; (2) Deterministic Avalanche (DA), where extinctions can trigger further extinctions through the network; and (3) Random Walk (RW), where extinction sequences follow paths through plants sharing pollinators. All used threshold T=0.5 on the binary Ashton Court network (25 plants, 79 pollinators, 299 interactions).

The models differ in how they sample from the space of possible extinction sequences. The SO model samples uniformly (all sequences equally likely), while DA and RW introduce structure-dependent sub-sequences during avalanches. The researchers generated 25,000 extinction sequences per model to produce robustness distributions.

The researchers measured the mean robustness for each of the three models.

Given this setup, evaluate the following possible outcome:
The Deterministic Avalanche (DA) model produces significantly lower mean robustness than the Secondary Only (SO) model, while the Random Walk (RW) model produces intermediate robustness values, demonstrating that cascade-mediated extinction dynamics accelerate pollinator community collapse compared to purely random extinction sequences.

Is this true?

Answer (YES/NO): NO